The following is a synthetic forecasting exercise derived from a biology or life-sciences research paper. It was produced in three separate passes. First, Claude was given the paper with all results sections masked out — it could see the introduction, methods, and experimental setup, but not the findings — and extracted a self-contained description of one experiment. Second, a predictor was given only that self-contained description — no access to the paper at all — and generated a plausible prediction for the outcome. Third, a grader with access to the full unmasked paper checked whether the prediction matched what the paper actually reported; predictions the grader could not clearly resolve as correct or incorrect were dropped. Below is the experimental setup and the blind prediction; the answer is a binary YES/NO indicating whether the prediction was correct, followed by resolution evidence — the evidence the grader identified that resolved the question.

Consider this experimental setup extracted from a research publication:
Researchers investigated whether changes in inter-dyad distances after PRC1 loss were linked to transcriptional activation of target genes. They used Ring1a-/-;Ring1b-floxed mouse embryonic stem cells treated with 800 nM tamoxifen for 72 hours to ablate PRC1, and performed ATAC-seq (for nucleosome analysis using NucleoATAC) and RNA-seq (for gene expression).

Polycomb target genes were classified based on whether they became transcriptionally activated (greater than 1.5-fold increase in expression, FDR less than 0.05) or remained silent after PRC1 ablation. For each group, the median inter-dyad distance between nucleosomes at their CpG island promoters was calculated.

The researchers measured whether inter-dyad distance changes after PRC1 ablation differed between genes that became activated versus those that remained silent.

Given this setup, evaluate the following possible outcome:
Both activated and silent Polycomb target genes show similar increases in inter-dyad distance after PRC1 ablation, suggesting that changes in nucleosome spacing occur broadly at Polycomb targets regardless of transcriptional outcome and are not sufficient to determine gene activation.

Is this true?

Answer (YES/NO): NO